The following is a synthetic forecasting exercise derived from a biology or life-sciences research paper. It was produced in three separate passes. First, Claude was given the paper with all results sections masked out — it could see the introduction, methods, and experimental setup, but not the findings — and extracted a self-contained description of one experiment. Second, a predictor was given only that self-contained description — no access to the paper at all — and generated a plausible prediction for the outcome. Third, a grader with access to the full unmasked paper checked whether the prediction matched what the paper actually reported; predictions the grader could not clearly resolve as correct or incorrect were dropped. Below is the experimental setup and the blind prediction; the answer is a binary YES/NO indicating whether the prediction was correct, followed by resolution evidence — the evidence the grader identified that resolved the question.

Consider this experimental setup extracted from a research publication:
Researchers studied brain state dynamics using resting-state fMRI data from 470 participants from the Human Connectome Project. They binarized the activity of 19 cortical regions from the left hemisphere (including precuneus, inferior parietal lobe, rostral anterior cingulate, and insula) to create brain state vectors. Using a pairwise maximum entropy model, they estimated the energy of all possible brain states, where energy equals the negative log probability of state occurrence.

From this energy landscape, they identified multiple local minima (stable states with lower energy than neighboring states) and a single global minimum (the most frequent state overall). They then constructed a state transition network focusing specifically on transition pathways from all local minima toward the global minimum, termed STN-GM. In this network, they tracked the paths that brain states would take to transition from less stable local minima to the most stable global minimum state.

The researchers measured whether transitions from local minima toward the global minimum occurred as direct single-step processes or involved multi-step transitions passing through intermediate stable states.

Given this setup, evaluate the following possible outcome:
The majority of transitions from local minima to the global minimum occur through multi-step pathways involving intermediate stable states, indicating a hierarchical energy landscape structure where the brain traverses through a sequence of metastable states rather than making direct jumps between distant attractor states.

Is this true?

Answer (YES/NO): NO